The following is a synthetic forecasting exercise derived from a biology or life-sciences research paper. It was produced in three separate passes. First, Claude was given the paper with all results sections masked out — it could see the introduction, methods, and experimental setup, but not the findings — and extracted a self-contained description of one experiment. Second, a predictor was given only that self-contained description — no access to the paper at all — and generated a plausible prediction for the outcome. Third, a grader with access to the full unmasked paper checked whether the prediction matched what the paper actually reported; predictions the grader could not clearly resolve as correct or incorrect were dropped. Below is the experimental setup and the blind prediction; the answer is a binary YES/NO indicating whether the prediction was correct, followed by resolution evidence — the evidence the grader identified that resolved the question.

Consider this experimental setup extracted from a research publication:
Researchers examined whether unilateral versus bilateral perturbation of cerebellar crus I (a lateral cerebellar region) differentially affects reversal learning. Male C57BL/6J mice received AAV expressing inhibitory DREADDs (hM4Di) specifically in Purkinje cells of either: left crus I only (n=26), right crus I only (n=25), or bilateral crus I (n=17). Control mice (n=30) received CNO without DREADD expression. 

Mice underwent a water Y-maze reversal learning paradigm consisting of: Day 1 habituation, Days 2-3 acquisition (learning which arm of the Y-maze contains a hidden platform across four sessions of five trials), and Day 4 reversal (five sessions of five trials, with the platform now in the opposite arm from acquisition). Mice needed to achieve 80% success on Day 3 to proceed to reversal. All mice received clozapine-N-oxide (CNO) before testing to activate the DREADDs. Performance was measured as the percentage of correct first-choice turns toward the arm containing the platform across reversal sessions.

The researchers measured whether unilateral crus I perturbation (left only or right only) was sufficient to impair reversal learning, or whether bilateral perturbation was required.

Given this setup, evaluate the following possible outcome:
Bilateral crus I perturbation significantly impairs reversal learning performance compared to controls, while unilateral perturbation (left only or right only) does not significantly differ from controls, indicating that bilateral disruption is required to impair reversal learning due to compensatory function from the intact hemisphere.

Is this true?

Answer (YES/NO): YES